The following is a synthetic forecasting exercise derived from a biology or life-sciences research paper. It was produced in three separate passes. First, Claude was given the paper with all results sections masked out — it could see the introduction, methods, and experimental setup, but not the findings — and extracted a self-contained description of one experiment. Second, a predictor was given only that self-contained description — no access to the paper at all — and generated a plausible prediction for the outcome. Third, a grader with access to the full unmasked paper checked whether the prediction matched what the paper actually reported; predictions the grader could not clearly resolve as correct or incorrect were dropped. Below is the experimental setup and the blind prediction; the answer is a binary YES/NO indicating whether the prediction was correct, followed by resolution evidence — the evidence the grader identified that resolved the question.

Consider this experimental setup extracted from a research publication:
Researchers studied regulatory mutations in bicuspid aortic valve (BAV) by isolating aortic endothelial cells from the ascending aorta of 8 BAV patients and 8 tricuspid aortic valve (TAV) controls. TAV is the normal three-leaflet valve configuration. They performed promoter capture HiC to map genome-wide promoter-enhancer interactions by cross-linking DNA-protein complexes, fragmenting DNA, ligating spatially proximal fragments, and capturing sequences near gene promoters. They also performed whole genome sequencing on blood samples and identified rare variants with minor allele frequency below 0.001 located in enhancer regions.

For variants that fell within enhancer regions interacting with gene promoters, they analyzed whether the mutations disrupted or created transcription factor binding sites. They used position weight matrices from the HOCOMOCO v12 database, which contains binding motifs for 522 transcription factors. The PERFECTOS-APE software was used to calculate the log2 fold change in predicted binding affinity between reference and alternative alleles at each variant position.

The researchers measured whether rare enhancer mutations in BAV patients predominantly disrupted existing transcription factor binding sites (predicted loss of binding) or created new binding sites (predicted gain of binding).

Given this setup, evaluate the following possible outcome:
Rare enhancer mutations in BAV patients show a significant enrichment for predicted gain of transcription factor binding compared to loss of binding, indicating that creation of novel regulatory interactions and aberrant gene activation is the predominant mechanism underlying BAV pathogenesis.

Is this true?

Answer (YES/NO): YES